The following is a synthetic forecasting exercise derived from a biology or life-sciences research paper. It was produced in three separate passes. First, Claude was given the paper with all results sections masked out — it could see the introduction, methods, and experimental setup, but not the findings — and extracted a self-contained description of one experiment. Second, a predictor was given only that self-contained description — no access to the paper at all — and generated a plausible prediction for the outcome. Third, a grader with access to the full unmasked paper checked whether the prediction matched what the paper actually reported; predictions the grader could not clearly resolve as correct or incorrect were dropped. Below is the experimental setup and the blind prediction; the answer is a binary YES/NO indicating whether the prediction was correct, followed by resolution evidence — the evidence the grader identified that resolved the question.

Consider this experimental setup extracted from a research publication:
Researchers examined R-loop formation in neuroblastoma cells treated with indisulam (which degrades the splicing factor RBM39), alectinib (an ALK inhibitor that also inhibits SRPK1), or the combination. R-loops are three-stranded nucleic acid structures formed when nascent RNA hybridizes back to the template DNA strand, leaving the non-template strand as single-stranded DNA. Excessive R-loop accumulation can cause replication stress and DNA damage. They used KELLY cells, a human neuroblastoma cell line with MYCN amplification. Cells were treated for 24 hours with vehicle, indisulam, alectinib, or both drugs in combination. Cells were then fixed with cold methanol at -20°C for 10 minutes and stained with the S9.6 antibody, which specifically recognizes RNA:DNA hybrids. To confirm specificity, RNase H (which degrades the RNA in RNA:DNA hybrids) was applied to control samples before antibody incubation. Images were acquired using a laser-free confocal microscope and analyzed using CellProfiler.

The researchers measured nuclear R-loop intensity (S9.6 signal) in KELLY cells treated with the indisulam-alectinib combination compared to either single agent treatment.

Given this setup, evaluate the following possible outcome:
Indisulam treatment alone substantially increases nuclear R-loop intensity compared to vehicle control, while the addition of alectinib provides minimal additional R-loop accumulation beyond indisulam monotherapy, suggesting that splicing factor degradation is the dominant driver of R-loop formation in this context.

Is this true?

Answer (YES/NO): NO